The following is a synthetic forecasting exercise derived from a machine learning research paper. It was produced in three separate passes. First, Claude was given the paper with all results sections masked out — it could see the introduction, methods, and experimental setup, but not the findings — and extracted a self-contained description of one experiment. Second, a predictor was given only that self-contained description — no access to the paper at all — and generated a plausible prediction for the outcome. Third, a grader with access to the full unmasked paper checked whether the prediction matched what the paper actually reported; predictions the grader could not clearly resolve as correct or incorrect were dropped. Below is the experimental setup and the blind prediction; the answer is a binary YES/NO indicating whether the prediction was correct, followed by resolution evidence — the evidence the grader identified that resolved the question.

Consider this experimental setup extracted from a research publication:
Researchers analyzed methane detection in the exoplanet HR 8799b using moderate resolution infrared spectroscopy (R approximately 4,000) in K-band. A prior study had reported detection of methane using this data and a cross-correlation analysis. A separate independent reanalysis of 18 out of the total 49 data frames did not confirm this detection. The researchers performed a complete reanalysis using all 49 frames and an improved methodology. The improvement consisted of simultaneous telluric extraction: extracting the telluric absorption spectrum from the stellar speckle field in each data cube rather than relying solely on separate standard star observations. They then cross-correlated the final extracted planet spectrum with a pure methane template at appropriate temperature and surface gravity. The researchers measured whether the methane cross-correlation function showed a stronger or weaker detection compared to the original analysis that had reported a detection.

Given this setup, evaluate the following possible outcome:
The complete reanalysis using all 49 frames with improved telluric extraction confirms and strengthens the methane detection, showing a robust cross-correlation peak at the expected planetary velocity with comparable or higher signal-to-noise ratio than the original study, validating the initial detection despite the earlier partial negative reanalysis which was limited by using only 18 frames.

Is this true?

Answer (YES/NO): YES